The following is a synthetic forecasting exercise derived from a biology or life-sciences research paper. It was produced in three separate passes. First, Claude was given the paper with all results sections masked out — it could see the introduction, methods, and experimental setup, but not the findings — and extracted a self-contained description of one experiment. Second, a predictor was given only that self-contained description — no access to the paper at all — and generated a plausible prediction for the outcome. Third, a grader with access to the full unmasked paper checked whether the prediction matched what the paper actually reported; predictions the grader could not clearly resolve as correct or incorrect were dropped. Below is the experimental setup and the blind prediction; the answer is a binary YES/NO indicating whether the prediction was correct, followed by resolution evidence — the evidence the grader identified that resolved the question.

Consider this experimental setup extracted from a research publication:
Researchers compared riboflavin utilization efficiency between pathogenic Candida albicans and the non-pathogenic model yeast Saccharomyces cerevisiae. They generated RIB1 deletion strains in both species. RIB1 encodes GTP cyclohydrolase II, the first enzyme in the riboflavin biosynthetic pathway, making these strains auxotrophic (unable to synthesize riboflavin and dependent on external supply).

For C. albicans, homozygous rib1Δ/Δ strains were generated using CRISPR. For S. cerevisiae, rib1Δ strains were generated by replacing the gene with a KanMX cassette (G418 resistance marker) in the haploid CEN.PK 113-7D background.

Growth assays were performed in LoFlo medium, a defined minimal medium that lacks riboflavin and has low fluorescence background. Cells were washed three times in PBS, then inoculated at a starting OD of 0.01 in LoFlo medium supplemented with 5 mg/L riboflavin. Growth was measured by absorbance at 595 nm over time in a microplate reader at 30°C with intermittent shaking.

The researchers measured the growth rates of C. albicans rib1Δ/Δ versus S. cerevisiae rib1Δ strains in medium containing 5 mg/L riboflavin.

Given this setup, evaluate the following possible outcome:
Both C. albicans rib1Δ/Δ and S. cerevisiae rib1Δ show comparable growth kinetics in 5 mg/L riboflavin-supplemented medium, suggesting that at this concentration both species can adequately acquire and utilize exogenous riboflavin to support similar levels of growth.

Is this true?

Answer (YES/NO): NO